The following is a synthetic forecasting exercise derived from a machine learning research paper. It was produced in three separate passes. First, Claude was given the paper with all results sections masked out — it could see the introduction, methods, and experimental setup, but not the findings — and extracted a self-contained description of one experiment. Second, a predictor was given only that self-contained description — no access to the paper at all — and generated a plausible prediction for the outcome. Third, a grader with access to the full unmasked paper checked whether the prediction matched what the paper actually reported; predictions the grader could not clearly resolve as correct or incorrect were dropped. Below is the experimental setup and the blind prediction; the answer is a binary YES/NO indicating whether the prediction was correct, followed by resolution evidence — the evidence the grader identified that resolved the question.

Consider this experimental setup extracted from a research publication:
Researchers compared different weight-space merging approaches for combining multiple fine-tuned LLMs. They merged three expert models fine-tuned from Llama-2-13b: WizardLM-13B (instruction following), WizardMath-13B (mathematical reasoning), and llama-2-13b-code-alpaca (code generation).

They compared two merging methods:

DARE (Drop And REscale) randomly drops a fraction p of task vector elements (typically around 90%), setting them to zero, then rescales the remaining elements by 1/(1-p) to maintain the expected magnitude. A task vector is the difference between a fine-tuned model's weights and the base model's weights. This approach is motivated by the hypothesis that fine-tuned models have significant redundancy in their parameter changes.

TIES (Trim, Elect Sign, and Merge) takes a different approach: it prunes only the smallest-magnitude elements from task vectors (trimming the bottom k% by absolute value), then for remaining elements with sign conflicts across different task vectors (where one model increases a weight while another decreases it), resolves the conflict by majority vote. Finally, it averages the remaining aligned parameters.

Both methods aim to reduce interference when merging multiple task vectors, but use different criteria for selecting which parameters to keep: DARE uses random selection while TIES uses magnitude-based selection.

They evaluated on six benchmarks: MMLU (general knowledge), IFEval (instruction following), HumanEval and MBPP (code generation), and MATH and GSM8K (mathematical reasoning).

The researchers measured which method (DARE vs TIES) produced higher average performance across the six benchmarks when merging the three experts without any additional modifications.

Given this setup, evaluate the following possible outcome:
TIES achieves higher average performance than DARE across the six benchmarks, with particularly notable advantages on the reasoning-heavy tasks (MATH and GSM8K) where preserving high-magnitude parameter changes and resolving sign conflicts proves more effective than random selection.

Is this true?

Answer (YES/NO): NO